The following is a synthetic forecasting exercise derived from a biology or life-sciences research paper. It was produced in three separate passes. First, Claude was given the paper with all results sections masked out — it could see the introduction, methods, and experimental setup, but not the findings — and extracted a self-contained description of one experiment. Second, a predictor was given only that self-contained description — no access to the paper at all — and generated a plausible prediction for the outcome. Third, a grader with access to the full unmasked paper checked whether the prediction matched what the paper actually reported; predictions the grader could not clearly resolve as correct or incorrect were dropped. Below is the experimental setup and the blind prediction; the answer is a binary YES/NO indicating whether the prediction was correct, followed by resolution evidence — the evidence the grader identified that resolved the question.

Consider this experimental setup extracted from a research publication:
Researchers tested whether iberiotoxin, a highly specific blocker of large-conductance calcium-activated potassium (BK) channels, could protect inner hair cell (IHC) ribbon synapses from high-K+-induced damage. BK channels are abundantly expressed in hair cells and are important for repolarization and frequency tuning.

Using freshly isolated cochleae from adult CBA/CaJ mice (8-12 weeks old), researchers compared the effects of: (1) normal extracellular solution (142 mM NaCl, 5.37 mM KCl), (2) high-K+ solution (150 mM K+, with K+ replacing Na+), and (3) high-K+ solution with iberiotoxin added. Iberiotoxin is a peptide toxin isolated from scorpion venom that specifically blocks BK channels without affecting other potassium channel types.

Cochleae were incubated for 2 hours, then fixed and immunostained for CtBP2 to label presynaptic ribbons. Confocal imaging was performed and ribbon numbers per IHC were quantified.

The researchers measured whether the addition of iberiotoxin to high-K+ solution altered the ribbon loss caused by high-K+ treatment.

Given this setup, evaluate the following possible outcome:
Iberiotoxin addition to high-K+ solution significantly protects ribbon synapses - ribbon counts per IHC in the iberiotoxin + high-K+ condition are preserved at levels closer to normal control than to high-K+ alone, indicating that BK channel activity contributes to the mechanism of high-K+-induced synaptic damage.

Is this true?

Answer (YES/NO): YES